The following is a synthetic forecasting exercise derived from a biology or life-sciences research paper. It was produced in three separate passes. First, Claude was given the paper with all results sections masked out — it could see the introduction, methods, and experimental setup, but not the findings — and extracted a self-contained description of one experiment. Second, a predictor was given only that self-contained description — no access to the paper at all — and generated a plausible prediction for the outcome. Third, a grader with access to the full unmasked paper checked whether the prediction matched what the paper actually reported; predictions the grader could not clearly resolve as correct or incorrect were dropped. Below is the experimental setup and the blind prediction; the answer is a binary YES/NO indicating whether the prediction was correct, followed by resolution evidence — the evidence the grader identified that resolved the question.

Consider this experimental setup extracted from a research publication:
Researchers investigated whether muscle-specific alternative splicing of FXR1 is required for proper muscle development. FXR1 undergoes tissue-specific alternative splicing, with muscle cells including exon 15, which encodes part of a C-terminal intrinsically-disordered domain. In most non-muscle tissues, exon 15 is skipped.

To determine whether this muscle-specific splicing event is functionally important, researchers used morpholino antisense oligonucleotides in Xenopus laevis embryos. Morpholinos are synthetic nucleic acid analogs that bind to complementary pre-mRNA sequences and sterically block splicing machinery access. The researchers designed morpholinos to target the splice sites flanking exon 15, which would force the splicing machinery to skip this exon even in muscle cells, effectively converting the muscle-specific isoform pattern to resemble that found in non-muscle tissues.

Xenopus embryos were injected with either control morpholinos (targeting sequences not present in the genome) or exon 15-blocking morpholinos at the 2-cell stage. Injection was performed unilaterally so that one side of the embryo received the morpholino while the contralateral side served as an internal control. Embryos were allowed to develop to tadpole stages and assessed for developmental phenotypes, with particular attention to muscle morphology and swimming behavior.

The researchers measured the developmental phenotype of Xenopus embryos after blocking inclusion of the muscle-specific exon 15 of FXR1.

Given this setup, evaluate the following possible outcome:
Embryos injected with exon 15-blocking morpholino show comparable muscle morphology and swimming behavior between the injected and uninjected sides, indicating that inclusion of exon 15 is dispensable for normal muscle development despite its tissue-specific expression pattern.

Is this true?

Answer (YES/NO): NO